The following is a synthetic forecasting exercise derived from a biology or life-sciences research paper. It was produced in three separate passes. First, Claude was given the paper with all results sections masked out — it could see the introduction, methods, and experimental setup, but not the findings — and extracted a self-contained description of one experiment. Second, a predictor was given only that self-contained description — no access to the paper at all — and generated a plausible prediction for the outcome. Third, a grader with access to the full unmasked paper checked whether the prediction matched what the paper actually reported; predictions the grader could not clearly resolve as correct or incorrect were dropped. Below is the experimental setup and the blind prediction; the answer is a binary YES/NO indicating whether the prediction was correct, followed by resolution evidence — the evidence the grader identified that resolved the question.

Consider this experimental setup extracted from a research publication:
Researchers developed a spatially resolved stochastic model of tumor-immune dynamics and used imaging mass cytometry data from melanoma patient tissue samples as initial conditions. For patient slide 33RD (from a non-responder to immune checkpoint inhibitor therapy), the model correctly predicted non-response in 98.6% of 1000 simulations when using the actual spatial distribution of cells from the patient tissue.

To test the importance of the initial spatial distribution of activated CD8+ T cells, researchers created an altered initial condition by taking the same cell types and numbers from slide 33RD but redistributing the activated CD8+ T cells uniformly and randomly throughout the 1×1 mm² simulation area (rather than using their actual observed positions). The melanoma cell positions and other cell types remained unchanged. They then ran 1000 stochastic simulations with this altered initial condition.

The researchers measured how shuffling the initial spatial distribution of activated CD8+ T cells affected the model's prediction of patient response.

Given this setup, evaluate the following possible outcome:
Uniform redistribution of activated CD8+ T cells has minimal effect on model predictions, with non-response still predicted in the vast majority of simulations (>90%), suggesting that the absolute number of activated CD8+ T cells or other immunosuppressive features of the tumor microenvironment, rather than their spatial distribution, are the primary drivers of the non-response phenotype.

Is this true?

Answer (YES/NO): NO